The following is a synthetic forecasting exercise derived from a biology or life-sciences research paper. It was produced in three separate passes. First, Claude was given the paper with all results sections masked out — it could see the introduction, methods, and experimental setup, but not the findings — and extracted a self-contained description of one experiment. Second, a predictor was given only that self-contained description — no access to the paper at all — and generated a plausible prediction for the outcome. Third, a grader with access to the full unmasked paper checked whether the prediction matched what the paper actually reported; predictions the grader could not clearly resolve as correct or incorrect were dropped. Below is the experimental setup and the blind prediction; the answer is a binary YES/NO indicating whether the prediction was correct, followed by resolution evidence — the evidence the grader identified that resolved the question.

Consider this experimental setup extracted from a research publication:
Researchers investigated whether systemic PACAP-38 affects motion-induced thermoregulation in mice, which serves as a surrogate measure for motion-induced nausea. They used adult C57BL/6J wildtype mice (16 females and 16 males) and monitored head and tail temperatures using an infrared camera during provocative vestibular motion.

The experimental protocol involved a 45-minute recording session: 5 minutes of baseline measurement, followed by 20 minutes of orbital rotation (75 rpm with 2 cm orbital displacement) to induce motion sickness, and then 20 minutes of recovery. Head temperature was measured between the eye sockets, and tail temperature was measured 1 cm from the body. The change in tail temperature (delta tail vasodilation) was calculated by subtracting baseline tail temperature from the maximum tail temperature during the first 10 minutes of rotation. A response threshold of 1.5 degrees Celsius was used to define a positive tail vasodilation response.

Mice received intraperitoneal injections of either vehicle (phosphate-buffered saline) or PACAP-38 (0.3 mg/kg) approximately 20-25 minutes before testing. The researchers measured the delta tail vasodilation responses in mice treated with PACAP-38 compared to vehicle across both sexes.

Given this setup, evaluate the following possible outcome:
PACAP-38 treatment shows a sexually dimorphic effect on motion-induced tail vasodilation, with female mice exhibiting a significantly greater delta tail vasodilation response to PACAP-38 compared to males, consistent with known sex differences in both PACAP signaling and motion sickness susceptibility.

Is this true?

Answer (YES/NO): NO